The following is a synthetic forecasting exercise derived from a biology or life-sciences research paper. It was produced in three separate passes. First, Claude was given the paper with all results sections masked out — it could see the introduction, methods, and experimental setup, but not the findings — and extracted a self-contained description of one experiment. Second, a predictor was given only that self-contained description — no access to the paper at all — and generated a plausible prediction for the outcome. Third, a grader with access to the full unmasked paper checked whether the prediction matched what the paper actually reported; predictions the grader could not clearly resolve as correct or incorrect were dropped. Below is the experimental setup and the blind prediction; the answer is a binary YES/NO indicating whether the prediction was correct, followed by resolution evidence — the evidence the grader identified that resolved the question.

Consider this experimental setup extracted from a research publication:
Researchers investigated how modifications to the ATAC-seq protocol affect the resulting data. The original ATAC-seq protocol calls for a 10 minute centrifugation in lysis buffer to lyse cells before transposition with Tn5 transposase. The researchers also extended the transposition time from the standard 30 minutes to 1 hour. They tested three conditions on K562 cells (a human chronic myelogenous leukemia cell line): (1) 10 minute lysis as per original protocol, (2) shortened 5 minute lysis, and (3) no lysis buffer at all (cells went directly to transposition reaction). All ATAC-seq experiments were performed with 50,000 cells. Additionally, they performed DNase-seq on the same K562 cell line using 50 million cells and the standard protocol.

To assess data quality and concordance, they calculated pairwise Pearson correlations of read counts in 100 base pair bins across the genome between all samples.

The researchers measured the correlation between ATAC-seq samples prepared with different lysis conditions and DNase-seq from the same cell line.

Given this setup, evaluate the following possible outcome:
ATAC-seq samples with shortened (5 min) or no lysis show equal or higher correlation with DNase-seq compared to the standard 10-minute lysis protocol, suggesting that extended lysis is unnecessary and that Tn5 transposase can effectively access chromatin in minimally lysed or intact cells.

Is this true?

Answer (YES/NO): YES